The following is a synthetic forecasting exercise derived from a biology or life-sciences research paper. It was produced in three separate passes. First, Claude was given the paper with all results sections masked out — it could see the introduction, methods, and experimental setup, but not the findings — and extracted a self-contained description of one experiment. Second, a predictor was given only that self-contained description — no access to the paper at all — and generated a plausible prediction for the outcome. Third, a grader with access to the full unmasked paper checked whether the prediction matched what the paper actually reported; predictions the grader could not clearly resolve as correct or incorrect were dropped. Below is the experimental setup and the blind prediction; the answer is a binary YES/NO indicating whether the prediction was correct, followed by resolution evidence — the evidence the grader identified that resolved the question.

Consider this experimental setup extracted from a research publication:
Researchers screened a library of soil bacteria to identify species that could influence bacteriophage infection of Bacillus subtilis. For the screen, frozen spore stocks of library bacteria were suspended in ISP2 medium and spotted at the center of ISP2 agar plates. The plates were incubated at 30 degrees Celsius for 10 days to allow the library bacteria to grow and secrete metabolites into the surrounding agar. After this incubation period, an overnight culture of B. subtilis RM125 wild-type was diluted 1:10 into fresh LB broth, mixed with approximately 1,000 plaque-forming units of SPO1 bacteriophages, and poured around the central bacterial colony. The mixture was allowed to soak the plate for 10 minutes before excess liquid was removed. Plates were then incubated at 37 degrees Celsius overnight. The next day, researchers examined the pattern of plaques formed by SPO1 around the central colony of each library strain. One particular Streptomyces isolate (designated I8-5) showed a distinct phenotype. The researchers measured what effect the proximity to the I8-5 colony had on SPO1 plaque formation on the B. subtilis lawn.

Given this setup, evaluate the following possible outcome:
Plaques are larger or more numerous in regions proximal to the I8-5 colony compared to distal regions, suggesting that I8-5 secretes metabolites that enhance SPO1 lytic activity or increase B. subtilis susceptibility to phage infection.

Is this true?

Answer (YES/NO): YES